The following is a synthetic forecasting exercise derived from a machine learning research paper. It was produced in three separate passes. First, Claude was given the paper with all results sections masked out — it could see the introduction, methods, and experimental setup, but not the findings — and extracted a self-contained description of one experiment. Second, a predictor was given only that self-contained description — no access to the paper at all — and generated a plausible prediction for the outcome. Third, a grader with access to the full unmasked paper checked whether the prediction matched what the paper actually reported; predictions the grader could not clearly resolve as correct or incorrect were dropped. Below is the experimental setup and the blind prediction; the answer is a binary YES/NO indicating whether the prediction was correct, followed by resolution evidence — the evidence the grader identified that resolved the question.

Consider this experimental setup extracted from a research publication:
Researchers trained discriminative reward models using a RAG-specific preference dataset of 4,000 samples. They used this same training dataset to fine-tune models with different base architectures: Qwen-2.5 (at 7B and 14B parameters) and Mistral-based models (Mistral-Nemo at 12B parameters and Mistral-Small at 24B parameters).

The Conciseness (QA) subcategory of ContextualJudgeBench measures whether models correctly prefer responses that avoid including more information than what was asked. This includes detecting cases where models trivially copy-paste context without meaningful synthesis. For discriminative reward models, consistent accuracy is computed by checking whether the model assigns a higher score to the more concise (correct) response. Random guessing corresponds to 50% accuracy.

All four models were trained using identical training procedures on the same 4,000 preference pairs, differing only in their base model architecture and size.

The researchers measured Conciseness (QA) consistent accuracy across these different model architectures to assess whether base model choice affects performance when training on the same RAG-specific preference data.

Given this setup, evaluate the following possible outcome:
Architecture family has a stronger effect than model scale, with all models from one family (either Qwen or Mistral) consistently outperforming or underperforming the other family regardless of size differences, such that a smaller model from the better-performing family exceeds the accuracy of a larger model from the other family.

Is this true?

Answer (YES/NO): YES